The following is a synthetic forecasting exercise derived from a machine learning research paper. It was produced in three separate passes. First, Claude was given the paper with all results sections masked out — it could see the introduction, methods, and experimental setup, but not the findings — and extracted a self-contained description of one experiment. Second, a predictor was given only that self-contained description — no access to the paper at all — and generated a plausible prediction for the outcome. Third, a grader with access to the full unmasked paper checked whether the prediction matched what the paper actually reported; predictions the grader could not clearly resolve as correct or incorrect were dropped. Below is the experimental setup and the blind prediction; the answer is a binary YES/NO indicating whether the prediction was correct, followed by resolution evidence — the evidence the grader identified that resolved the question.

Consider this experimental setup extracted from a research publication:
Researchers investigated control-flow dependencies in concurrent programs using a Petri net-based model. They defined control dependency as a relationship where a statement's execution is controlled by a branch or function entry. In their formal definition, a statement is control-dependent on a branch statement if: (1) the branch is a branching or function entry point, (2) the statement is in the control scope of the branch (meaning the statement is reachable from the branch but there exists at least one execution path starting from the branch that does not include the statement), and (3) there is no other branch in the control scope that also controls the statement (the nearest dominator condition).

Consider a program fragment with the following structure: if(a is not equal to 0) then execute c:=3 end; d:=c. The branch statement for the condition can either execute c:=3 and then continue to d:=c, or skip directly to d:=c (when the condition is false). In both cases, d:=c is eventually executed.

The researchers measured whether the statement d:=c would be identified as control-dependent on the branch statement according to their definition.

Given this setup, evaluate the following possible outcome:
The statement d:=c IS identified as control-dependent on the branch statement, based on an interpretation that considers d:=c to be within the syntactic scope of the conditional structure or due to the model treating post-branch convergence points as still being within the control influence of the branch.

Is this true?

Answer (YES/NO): NO